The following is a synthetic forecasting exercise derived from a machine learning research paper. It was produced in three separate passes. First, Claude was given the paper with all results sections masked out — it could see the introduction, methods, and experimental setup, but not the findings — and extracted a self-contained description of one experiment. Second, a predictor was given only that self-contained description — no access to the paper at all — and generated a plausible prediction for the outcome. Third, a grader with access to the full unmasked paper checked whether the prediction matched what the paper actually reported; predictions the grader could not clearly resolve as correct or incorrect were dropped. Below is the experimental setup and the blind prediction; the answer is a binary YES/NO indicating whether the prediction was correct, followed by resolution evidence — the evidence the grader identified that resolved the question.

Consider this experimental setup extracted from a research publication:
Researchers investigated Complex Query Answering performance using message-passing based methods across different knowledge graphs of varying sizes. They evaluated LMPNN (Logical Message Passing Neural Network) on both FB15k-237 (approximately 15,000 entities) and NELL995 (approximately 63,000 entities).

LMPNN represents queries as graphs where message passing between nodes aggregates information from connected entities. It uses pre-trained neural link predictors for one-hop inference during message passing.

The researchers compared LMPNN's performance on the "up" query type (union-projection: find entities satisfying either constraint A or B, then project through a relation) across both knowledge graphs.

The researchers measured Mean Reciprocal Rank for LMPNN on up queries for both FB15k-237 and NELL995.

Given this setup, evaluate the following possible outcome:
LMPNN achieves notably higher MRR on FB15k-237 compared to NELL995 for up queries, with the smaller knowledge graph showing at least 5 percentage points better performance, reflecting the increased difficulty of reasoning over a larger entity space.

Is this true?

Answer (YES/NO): NO